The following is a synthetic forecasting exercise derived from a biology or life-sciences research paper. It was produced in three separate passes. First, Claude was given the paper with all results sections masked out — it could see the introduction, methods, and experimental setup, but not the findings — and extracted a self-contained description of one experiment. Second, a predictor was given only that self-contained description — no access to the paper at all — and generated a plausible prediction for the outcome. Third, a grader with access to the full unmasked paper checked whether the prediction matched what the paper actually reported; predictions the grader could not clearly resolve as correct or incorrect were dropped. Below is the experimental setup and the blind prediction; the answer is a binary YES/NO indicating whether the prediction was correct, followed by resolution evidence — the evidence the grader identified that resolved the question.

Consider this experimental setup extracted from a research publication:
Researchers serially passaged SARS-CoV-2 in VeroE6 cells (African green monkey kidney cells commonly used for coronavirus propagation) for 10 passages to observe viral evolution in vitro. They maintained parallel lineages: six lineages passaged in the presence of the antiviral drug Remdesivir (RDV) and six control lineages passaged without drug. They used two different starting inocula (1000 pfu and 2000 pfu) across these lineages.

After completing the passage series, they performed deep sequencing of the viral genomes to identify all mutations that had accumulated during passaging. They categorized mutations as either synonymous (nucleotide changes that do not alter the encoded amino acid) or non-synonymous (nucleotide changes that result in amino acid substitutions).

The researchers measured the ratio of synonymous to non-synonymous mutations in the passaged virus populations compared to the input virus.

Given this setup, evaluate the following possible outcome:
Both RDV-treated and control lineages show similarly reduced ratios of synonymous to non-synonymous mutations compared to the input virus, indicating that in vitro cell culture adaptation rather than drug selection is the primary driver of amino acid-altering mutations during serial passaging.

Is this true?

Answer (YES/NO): YES